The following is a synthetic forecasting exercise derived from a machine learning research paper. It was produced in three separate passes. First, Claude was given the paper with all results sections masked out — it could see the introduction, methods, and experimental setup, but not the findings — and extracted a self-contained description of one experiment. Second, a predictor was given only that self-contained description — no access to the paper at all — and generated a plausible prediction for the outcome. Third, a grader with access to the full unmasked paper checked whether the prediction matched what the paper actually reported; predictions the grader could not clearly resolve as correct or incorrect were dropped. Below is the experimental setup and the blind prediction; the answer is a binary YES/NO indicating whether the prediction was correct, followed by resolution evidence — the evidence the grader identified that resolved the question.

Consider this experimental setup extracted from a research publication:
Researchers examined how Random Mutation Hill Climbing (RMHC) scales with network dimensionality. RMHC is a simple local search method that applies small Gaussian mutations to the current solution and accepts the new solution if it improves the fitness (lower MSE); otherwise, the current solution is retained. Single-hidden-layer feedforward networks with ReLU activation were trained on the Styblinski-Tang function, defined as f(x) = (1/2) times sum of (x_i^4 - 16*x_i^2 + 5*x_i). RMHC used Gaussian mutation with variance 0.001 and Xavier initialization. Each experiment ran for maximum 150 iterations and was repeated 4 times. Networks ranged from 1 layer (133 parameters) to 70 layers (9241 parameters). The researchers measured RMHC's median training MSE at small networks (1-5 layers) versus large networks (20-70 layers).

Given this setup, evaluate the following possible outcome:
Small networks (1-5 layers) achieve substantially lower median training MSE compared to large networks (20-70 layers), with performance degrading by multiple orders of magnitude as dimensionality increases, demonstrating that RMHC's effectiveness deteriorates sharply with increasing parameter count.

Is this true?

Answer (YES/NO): NO